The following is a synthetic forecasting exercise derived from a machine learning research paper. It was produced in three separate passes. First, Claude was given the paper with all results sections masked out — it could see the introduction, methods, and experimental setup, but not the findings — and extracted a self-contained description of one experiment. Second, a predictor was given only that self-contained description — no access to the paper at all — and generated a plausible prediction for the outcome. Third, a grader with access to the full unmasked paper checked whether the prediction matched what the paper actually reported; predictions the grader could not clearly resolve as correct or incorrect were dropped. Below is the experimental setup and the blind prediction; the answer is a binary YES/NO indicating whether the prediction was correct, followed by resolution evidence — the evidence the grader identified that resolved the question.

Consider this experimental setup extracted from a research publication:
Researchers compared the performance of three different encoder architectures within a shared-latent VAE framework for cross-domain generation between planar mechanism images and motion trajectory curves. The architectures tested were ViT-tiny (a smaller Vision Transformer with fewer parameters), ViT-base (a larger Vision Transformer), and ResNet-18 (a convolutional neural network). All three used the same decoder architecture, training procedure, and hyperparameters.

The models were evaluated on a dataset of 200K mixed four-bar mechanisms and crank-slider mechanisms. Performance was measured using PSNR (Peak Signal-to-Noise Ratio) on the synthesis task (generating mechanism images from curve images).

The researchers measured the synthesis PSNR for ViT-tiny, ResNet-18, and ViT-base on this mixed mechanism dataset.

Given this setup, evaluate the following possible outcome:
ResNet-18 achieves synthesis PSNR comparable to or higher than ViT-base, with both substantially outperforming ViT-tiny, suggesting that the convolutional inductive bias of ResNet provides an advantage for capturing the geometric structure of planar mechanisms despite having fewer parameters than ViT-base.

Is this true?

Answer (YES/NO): NO